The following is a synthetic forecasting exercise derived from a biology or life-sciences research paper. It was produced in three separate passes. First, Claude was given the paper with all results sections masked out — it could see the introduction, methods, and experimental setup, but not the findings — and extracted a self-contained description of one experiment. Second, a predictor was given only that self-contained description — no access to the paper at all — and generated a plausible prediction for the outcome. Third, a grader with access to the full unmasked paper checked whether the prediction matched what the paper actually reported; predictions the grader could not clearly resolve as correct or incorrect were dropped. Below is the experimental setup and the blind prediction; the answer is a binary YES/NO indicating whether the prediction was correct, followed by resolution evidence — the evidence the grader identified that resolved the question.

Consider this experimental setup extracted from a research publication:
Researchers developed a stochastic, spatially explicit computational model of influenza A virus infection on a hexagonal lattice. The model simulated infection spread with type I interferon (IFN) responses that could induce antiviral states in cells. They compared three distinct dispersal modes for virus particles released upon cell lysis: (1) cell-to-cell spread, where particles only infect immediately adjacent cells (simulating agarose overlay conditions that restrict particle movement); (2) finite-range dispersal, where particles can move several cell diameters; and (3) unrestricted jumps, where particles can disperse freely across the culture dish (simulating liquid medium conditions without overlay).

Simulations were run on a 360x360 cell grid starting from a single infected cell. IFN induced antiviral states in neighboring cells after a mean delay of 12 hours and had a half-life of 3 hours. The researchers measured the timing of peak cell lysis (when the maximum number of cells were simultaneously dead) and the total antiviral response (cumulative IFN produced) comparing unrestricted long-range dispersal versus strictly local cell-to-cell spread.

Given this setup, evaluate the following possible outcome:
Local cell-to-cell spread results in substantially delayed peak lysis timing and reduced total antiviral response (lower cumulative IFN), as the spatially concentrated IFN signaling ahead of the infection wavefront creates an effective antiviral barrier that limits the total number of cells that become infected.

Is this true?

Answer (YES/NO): YES